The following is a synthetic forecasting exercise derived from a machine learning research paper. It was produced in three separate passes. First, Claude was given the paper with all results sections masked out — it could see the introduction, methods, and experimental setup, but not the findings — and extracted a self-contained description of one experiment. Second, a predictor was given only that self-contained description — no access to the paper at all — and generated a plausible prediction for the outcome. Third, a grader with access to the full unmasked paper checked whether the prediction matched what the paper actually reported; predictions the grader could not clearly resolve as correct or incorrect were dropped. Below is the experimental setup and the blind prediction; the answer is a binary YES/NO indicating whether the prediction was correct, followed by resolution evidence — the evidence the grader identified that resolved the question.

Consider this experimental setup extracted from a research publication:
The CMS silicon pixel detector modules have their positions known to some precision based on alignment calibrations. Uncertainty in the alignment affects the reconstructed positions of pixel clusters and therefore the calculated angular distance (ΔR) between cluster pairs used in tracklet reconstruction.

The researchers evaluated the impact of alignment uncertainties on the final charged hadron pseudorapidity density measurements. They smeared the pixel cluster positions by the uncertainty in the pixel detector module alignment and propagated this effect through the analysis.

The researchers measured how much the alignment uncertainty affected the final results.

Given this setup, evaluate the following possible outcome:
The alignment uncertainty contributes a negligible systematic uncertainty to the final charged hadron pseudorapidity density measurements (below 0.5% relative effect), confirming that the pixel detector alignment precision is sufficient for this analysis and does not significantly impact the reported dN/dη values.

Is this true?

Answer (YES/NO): YES